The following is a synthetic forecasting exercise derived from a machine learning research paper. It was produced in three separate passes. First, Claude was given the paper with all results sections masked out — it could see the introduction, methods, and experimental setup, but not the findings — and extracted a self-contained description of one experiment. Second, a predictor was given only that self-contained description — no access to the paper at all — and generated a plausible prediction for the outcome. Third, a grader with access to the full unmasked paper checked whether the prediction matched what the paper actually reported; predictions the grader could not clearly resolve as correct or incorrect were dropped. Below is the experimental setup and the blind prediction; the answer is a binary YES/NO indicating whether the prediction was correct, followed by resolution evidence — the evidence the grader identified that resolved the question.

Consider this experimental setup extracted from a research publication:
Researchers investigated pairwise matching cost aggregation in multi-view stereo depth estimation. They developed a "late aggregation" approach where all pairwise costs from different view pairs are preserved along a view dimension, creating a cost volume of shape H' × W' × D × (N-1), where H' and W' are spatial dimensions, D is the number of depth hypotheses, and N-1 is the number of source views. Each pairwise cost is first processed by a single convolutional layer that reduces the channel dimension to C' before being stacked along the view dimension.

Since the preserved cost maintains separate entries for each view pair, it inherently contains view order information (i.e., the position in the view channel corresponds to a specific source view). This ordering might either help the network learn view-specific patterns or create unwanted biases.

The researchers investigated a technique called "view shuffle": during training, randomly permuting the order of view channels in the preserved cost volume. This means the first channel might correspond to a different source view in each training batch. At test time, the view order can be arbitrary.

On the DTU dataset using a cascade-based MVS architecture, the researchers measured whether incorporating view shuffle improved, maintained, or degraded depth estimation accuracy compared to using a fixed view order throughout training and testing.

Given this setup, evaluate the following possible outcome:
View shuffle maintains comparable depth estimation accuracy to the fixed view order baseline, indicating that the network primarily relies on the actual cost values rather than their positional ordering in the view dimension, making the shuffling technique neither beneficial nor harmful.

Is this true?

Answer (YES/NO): NO